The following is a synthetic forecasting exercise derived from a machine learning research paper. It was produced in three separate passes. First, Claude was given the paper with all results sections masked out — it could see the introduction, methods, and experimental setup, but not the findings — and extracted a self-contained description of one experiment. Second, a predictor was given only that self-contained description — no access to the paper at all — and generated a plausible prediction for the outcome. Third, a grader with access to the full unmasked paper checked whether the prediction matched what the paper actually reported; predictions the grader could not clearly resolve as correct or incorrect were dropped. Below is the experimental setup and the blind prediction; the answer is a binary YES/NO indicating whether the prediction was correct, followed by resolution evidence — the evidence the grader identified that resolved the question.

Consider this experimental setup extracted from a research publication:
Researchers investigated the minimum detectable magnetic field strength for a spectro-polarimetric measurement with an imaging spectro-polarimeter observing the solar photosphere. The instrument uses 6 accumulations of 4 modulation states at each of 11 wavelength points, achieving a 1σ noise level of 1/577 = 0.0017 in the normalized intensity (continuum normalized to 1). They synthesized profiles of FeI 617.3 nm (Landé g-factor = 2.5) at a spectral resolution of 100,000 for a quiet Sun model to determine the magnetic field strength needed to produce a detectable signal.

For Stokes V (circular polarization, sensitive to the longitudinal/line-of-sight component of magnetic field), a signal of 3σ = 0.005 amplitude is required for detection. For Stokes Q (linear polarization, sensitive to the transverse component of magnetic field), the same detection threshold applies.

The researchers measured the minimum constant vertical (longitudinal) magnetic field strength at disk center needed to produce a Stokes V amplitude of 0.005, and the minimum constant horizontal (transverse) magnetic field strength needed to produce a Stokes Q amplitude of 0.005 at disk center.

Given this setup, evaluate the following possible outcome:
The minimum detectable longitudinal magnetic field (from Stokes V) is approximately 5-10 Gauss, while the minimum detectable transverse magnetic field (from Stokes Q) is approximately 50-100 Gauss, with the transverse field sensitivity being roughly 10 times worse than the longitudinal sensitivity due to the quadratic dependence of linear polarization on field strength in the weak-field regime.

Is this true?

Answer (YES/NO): NO